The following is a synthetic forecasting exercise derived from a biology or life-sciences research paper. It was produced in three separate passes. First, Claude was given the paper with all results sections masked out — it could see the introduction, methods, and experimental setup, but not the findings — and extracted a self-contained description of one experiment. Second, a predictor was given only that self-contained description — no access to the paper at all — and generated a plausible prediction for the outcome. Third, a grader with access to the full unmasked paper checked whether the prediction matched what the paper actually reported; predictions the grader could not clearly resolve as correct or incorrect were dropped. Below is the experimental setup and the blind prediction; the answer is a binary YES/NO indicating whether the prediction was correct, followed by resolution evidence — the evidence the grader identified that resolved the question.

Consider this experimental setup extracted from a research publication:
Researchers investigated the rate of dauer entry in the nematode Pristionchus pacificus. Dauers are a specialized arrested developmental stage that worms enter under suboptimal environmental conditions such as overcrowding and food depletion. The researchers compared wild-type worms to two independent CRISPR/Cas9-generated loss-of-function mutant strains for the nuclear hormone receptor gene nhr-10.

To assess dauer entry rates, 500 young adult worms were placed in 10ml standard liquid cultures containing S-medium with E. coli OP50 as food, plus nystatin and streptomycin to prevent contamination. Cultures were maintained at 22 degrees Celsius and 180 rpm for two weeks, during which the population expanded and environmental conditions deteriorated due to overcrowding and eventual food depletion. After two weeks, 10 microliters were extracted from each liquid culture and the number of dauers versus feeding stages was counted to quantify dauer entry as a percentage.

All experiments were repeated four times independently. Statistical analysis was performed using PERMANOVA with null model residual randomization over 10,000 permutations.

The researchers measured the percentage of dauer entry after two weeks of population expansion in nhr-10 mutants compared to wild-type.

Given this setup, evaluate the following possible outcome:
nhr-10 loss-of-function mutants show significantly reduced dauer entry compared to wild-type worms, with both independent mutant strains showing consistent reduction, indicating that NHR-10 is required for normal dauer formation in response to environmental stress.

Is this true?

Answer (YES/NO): NO